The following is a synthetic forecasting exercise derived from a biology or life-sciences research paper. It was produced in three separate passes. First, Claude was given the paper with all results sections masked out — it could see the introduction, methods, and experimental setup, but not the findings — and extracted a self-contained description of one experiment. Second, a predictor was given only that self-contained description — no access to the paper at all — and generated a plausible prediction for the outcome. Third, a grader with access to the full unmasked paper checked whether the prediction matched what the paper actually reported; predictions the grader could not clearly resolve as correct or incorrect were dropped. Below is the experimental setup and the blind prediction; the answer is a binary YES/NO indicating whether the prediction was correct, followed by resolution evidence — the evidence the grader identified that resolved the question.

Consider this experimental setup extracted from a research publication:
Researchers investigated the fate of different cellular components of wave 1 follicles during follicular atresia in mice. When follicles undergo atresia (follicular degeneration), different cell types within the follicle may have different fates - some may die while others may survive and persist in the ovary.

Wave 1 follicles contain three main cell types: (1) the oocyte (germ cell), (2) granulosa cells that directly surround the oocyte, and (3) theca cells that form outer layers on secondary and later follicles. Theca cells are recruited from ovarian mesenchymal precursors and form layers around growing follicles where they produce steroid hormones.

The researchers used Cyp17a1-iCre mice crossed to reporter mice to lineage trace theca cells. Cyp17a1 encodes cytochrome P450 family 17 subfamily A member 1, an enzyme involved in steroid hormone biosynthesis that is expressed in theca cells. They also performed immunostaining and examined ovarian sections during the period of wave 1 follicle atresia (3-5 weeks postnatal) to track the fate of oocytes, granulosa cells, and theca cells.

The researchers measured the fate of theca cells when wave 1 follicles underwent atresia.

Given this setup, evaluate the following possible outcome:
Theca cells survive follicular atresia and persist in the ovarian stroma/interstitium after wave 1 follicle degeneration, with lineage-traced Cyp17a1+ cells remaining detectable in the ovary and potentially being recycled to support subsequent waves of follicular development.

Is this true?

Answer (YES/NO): NO